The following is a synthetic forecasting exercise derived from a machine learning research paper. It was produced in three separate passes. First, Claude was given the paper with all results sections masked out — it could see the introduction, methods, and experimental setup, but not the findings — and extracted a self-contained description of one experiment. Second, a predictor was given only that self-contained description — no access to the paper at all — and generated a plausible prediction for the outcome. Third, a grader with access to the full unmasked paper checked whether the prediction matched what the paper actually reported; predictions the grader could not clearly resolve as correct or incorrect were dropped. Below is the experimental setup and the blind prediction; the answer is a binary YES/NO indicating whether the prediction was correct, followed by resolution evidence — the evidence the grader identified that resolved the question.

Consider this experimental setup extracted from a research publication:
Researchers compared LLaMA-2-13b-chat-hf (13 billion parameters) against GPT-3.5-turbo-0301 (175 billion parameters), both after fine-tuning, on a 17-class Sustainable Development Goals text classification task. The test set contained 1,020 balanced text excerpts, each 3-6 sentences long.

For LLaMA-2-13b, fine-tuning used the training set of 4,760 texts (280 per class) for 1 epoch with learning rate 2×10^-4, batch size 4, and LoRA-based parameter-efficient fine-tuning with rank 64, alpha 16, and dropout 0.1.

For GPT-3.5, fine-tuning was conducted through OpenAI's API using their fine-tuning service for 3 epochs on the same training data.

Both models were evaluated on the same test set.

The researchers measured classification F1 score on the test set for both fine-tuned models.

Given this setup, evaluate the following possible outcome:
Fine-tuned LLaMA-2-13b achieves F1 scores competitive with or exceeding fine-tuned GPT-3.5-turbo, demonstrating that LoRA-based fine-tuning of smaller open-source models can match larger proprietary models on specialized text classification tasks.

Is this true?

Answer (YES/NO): YES